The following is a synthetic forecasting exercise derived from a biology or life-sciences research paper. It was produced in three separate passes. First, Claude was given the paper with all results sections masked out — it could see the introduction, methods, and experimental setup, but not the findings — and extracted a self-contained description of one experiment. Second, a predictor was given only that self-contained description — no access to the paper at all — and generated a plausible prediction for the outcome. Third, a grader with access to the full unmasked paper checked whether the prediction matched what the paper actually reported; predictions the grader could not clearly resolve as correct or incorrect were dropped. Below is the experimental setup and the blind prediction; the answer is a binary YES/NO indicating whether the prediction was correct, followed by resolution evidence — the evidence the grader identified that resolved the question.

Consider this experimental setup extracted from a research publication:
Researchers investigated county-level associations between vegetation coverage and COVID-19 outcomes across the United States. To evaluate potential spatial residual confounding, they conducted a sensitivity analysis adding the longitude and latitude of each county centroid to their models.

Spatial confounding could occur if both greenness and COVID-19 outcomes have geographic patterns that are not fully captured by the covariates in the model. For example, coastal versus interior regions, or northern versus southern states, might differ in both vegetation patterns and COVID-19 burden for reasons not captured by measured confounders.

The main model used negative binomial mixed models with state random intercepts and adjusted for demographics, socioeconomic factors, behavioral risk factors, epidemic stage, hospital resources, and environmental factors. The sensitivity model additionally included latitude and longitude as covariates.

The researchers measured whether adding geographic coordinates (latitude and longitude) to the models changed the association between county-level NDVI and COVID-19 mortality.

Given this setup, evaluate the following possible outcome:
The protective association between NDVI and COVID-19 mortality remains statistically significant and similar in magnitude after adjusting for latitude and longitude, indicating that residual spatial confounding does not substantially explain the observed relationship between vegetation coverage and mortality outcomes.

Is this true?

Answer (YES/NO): NO